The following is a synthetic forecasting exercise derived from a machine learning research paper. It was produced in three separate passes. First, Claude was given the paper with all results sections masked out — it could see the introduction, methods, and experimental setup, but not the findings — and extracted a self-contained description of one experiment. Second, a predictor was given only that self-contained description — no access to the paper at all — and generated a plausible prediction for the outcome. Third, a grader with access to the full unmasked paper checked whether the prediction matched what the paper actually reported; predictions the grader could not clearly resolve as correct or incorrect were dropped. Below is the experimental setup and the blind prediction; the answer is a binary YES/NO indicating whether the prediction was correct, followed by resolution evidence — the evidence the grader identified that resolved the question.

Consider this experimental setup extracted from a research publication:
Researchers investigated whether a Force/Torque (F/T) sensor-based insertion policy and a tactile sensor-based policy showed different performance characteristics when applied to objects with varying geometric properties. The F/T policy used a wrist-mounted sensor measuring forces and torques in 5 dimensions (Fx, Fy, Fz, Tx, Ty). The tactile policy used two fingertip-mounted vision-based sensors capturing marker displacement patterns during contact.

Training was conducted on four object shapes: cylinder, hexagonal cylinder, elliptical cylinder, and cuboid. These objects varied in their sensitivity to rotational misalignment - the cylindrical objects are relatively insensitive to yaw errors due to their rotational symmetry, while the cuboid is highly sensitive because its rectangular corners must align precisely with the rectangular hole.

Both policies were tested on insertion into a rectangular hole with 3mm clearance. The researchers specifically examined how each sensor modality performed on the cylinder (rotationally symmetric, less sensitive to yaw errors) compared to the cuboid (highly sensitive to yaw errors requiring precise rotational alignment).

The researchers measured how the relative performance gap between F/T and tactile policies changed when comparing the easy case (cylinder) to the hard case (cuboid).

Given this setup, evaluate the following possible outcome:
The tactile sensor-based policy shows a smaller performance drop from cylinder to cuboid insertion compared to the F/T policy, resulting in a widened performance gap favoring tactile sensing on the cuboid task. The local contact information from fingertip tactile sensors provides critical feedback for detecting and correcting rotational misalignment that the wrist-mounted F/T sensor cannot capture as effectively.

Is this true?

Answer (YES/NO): YES